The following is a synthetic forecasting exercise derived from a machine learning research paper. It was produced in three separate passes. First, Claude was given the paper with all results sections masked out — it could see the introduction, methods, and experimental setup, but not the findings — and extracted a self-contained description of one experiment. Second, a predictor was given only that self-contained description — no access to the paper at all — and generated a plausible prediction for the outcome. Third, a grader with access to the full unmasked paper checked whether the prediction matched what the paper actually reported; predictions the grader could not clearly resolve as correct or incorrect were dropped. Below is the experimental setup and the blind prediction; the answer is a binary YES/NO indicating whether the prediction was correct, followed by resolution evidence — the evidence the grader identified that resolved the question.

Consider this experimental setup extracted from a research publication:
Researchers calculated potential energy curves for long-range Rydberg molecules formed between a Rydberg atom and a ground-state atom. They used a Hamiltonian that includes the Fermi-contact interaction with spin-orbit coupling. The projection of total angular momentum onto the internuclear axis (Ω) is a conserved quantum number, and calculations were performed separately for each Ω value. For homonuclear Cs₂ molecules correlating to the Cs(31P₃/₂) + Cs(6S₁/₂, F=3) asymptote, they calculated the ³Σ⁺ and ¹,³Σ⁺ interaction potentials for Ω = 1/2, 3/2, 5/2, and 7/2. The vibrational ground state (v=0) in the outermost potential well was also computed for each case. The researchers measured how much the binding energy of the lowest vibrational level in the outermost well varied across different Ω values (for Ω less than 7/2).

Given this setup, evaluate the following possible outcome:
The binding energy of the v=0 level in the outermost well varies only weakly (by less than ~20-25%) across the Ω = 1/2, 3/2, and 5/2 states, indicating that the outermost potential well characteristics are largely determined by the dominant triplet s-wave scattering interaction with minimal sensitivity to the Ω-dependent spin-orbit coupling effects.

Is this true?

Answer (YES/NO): YES